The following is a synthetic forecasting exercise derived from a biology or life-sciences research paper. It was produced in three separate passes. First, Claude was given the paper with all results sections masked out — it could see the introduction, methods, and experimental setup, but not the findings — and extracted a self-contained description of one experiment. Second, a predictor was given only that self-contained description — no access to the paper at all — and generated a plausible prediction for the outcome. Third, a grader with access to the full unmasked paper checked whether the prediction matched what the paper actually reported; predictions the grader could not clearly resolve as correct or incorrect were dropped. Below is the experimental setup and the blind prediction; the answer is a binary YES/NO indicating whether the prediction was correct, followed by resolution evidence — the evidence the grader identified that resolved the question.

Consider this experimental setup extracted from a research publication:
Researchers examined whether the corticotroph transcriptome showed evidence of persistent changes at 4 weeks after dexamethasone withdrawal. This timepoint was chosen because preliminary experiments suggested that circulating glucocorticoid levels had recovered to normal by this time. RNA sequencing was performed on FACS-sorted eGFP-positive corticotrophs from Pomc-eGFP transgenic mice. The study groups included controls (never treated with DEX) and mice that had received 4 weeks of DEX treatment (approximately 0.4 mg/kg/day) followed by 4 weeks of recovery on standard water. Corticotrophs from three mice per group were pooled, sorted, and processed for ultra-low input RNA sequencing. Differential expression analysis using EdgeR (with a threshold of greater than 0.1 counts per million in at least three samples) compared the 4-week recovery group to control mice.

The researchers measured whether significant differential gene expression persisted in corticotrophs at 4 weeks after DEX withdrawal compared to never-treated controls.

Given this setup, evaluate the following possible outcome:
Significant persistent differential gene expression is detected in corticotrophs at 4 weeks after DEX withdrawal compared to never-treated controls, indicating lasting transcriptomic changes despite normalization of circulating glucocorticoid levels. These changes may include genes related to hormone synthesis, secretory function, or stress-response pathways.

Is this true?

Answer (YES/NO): NO